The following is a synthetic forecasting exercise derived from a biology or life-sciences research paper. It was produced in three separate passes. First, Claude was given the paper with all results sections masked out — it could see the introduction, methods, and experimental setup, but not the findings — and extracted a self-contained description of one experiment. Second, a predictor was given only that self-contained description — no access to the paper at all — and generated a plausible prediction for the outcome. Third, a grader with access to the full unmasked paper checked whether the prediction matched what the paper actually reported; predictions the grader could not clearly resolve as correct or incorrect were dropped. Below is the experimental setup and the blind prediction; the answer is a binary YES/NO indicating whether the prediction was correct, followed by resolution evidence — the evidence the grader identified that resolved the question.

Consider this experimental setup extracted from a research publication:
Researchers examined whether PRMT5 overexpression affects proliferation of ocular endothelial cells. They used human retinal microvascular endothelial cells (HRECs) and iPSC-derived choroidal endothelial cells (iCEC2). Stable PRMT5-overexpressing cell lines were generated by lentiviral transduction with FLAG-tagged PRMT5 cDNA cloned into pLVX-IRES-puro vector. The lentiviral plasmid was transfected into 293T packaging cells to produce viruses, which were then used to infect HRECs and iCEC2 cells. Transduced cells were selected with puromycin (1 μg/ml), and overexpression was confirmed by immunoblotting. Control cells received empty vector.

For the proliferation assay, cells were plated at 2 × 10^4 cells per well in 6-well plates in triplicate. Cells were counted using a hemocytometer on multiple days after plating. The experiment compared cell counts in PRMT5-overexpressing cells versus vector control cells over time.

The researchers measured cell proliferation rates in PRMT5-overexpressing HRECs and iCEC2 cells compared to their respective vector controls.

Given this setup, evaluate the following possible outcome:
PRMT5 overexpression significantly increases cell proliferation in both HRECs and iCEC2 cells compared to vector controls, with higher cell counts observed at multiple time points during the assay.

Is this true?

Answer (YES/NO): YES